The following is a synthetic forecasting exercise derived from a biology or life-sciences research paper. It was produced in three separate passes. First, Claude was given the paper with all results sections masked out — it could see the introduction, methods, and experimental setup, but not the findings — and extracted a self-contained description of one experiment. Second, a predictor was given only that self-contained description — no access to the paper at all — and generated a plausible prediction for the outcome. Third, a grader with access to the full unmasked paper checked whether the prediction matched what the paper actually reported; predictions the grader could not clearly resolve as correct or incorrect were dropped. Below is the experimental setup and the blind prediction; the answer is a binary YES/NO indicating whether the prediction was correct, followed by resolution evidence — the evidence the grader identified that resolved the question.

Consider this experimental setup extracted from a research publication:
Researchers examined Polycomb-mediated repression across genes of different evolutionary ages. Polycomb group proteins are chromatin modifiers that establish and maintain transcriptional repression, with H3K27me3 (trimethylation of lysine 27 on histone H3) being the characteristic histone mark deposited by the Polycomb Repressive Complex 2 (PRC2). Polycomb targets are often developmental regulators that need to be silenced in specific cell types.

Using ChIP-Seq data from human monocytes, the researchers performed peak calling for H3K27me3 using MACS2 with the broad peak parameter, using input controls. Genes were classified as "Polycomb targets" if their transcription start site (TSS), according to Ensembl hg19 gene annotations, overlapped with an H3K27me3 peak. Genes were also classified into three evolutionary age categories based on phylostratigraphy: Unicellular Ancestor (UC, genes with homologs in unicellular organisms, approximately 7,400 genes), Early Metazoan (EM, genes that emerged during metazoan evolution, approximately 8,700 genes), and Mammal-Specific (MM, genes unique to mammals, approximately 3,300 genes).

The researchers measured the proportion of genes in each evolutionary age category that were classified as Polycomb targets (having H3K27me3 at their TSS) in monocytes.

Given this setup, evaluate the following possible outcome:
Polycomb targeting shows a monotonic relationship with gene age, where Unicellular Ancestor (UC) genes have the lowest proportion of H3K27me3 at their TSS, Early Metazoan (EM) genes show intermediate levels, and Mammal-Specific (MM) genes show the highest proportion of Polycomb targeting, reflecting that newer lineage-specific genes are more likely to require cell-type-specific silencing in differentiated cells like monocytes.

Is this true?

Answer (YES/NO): NO